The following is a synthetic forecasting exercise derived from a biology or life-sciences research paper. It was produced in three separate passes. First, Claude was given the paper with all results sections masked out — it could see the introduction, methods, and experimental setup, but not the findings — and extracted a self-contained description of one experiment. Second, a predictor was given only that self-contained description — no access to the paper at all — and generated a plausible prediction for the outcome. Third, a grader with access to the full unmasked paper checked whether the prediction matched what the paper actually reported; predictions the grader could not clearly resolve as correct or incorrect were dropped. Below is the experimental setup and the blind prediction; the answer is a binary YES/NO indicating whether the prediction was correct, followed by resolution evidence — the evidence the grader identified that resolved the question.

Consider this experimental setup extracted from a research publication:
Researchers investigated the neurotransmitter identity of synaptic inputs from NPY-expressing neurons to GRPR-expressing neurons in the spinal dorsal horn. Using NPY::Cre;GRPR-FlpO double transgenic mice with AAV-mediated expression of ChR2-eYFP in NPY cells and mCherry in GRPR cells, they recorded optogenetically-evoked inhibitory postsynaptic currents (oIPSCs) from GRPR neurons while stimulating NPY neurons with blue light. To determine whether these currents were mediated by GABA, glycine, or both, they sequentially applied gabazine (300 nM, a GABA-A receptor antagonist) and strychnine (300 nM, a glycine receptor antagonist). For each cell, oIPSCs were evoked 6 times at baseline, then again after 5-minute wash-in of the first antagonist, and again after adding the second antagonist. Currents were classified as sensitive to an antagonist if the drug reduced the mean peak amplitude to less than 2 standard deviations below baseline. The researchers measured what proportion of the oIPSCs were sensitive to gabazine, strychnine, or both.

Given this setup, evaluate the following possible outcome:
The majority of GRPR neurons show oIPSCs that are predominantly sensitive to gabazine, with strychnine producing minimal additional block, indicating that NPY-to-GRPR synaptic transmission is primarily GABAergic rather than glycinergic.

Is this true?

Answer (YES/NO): YES